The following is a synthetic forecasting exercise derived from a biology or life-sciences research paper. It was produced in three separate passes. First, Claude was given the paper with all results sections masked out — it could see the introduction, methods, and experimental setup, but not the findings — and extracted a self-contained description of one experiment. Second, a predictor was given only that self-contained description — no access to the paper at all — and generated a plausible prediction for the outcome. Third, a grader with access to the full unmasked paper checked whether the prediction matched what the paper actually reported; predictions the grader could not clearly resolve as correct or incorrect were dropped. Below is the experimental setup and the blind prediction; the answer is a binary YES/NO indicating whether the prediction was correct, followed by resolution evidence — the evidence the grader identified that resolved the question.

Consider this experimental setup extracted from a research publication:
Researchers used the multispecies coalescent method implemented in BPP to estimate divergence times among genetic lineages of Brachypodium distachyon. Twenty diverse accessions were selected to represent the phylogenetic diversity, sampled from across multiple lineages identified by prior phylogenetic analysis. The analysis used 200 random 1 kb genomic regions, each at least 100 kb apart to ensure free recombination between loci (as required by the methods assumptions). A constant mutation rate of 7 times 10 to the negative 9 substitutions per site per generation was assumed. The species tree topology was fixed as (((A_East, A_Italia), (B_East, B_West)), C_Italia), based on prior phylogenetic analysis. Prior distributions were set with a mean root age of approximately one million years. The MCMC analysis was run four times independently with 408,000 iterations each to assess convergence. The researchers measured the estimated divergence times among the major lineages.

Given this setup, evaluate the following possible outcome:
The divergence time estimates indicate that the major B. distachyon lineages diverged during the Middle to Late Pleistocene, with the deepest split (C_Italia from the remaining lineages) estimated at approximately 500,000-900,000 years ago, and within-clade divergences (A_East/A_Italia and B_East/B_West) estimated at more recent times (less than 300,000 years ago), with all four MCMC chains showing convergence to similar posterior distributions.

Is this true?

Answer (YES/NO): NO